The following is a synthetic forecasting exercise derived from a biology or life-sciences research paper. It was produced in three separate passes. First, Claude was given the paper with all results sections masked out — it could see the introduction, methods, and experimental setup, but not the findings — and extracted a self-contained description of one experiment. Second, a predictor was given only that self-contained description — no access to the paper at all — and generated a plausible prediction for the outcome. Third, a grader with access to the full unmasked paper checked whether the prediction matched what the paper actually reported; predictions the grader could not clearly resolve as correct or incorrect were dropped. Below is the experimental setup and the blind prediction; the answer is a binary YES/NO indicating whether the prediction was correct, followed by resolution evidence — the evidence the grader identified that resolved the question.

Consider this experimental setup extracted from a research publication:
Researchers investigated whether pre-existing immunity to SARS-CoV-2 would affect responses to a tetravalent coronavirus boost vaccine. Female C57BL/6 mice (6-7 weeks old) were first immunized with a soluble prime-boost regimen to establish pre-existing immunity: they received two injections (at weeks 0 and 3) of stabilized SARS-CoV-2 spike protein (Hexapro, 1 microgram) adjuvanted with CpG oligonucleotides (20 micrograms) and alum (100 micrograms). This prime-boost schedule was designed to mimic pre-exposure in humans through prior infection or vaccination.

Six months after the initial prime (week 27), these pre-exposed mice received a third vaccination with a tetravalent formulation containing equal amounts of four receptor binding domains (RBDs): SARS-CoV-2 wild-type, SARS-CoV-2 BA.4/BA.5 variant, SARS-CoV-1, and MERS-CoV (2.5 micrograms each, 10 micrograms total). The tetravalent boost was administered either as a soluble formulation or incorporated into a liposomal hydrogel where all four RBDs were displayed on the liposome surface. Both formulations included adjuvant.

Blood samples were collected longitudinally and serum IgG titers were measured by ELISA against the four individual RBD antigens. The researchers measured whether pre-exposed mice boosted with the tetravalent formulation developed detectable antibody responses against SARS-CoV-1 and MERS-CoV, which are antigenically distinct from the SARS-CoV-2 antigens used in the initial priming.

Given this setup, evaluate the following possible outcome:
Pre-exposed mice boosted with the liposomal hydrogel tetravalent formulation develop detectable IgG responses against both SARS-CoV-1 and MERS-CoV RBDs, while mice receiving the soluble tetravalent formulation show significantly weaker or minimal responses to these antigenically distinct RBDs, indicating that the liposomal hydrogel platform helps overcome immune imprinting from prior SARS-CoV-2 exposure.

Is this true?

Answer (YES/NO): YES